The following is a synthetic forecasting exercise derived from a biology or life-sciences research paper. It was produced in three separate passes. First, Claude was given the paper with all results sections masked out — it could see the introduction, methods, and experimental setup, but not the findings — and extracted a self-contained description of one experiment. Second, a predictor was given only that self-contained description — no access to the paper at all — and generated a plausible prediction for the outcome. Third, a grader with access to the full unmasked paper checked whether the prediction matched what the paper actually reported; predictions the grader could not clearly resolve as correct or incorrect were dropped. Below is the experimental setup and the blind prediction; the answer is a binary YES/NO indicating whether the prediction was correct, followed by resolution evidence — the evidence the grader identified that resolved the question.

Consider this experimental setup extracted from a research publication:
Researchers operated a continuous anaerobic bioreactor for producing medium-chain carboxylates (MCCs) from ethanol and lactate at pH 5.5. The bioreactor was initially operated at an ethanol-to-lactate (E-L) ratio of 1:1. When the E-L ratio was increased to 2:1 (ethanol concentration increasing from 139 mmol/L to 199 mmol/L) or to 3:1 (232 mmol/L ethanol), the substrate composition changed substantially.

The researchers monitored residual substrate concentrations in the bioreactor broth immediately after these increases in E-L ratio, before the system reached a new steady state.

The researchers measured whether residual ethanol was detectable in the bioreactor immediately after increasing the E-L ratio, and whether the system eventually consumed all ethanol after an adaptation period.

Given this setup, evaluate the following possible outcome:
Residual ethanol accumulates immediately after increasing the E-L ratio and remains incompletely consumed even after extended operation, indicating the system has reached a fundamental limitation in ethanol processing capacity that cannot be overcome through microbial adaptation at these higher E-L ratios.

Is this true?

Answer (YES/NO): NO